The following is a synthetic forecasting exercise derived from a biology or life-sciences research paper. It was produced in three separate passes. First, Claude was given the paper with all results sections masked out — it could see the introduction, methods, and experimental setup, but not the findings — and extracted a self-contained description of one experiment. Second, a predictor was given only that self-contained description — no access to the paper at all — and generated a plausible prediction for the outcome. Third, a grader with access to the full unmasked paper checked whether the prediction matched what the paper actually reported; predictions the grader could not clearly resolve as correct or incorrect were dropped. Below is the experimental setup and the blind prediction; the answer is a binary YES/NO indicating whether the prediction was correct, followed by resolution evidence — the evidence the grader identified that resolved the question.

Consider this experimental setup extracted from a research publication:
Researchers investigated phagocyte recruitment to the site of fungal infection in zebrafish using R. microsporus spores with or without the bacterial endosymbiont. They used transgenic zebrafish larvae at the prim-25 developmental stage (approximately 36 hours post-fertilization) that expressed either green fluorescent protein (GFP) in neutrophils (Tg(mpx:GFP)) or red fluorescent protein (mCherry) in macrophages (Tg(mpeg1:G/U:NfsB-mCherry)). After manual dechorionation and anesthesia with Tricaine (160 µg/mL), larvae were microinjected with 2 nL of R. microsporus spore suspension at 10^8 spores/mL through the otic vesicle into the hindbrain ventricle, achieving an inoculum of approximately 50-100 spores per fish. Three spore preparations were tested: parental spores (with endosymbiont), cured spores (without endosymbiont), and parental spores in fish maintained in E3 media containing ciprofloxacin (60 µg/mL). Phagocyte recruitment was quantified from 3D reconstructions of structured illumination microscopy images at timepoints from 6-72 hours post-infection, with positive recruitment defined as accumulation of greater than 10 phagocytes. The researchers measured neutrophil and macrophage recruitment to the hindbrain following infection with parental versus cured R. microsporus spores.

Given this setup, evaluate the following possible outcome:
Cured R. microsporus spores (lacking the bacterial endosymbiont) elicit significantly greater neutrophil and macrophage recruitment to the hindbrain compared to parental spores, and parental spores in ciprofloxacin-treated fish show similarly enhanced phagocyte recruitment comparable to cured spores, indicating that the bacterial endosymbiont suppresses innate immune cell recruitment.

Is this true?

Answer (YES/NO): NO